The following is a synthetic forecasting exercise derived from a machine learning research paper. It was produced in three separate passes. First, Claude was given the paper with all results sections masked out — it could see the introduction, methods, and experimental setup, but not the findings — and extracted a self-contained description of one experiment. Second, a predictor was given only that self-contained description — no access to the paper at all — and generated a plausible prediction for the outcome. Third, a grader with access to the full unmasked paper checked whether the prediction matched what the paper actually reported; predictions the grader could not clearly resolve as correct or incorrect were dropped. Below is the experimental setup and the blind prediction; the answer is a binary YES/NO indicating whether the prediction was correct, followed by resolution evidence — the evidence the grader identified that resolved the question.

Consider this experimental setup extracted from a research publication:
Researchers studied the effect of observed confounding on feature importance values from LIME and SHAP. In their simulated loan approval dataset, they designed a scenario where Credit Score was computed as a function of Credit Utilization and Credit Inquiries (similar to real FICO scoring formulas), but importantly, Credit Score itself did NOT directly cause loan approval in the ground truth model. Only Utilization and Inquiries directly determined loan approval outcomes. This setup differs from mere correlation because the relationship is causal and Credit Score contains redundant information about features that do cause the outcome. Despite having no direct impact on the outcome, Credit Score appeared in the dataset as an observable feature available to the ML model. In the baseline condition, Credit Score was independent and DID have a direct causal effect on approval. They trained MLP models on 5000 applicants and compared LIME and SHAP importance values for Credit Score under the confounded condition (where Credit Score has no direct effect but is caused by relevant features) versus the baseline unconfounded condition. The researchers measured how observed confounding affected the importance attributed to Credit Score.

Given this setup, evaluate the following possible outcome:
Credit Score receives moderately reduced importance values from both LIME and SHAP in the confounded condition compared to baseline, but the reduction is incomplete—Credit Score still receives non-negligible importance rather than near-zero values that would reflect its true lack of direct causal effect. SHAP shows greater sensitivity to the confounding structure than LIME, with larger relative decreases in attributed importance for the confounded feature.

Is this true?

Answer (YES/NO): NO